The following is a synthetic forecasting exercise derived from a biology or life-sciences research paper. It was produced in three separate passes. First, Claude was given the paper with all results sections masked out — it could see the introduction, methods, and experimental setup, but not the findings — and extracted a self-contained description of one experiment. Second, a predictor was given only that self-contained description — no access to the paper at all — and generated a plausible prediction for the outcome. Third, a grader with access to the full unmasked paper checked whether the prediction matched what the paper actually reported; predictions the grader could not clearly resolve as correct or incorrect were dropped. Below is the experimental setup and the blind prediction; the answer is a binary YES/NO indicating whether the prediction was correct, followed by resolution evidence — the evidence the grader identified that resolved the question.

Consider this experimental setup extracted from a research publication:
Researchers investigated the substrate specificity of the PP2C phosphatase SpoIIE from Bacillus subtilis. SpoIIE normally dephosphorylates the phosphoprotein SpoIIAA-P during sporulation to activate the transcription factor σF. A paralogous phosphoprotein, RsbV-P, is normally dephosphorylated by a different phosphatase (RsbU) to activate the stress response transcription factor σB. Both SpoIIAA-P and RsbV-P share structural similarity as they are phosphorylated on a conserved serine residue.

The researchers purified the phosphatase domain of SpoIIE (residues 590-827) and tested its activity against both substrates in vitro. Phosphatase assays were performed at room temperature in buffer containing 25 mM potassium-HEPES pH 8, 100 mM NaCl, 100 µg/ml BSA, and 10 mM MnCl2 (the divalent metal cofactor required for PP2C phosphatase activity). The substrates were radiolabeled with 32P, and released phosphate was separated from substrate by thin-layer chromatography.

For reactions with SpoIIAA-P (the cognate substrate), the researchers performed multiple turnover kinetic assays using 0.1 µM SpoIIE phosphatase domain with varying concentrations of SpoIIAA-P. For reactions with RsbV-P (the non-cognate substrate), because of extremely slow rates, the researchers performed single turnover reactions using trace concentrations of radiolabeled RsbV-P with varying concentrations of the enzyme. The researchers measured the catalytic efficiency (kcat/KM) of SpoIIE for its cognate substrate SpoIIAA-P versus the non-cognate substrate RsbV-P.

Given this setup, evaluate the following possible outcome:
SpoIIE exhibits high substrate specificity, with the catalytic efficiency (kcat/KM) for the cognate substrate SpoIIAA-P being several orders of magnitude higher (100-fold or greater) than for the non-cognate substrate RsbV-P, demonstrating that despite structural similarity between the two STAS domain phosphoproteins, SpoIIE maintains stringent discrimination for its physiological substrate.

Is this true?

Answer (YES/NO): YES